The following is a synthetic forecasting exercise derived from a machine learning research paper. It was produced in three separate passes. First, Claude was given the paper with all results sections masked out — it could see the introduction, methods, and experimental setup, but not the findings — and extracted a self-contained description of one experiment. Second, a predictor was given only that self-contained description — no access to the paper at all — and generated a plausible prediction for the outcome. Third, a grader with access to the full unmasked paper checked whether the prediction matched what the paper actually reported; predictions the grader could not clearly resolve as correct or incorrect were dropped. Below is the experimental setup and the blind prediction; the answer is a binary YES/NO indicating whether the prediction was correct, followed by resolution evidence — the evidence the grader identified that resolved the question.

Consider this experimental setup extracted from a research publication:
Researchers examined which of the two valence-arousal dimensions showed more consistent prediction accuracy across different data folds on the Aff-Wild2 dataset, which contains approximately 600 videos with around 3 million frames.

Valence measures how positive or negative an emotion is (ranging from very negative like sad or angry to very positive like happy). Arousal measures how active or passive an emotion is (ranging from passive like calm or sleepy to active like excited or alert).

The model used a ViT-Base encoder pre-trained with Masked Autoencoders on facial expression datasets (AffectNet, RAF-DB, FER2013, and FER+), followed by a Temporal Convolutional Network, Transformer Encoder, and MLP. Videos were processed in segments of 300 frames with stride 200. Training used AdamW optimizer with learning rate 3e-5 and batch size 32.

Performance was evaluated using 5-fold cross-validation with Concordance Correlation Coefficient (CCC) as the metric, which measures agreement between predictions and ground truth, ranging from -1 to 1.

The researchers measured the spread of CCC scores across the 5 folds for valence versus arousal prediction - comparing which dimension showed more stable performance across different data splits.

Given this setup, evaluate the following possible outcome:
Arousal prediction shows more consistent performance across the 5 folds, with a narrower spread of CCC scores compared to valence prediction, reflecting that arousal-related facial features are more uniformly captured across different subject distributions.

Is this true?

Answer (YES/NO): YES